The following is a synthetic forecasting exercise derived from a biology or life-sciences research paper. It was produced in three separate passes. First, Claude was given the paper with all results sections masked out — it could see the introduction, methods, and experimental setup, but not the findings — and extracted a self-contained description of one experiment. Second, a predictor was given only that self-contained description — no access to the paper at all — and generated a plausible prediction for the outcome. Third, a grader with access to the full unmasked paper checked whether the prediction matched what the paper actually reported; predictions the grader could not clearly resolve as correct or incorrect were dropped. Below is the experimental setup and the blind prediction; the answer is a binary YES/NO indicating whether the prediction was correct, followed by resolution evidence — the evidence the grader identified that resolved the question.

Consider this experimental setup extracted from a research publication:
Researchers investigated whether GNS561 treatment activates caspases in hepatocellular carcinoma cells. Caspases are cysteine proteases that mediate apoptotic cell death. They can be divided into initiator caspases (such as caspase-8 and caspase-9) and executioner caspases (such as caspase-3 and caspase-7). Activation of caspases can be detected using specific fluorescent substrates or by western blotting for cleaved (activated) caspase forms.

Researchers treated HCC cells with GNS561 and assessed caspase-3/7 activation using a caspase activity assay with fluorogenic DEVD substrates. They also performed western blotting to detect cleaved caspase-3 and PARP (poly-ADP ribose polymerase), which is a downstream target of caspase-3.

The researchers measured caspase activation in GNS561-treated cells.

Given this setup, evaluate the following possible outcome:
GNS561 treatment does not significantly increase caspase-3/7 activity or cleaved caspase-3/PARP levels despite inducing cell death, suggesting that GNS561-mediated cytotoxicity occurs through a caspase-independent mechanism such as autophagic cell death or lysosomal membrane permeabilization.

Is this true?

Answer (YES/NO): NO